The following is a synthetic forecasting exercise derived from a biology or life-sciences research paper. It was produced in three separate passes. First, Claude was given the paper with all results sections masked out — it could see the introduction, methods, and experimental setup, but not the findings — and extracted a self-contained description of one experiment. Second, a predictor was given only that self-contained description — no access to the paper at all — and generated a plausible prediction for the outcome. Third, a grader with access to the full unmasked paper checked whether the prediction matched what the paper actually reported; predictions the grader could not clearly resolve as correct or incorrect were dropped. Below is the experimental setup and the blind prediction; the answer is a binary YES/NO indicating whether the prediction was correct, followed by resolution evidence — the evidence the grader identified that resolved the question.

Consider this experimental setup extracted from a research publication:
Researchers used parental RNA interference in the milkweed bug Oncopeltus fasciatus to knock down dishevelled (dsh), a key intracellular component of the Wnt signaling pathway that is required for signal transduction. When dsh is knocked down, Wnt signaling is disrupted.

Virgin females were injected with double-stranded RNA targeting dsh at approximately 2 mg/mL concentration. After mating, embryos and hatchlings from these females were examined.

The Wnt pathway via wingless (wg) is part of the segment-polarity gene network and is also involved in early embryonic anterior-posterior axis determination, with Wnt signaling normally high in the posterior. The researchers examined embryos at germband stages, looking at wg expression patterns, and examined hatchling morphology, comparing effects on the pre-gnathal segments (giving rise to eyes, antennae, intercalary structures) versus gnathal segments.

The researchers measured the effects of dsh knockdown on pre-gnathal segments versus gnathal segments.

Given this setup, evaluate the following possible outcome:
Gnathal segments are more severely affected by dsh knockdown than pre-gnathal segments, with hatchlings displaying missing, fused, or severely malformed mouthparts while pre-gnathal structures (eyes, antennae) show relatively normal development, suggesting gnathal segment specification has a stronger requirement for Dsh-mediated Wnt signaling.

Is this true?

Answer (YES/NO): NO